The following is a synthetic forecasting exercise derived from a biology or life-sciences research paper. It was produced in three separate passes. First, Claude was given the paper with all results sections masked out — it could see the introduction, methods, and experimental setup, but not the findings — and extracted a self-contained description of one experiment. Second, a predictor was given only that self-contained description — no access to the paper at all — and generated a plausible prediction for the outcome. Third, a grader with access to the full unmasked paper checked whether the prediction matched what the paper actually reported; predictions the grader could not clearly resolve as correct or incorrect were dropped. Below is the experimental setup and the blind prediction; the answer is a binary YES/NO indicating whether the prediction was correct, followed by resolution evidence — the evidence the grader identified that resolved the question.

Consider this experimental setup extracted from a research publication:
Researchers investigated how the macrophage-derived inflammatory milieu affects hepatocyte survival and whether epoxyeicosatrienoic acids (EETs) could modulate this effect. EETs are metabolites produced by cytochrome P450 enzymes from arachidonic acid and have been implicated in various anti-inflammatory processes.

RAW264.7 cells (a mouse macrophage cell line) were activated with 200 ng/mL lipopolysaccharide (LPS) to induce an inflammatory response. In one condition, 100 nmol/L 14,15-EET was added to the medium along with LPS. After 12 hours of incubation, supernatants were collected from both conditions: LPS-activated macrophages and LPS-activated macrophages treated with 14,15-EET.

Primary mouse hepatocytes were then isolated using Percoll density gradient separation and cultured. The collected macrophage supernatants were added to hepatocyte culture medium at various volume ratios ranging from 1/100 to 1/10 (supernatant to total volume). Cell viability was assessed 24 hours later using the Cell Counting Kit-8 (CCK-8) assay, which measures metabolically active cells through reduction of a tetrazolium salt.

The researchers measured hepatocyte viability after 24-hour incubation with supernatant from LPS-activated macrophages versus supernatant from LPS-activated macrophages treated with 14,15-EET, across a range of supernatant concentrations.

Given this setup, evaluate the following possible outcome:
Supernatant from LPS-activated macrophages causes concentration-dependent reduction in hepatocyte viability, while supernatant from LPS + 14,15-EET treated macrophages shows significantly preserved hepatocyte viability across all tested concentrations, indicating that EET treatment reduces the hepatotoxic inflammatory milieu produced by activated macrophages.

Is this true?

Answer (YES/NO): NO